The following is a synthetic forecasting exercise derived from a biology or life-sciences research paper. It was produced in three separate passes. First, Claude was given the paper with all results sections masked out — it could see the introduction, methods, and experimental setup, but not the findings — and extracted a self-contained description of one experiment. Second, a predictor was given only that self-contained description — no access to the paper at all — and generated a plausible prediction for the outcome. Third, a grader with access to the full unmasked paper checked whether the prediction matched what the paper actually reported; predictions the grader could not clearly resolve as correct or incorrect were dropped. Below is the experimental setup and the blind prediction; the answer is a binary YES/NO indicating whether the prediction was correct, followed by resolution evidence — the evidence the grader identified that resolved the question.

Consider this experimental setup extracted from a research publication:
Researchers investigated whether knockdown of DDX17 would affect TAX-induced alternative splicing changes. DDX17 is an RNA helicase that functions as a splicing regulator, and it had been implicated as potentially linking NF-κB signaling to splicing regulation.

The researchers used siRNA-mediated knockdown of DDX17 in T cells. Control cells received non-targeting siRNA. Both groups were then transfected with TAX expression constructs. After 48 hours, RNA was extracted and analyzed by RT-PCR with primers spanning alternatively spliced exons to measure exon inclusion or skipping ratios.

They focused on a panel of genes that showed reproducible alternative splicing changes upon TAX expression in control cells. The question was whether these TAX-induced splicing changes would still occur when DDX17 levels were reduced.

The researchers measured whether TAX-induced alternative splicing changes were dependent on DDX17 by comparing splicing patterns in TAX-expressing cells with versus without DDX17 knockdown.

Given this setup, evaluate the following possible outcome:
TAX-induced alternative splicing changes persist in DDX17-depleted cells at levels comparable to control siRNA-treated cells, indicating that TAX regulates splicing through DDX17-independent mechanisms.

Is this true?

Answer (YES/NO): NO